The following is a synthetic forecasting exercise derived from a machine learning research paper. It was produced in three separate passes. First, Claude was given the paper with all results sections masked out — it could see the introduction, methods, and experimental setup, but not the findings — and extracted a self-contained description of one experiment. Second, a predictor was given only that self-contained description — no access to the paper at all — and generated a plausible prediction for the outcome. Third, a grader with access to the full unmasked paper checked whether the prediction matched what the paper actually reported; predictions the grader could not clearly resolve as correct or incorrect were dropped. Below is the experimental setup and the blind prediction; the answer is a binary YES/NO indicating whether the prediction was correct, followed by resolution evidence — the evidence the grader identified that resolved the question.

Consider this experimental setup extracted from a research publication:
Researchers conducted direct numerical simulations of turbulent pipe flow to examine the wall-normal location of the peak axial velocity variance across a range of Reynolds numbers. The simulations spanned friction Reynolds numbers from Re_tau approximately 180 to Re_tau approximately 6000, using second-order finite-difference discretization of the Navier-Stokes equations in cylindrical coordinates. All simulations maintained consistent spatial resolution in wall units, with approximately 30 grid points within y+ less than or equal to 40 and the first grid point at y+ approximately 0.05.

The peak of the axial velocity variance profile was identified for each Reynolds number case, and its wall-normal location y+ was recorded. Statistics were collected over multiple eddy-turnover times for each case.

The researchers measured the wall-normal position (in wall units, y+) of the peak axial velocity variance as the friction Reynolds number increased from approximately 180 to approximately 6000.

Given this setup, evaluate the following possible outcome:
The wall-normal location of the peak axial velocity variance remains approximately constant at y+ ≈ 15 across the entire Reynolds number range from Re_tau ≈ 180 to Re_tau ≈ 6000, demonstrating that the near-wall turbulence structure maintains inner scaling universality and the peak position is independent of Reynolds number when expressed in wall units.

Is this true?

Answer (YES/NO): NO